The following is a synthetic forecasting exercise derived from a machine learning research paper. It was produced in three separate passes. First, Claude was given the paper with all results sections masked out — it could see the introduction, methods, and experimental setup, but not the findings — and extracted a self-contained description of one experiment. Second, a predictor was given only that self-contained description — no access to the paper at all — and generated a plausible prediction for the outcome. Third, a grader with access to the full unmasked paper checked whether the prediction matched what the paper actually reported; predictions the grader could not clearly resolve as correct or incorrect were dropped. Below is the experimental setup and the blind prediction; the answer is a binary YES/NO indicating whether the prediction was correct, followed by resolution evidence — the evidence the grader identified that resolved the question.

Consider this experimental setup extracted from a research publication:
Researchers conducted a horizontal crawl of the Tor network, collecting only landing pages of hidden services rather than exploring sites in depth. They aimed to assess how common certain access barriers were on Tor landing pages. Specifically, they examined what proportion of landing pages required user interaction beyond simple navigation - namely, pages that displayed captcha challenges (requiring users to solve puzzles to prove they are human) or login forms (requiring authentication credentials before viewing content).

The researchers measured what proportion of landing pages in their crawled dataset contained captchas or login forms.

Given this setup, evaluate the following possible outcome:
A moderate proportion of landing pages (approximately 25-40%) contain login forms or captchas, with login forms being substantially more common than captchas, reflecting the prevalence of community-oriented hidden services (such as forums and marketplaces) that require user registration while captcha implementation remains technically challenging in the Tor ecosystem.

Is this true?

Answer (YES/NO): NO